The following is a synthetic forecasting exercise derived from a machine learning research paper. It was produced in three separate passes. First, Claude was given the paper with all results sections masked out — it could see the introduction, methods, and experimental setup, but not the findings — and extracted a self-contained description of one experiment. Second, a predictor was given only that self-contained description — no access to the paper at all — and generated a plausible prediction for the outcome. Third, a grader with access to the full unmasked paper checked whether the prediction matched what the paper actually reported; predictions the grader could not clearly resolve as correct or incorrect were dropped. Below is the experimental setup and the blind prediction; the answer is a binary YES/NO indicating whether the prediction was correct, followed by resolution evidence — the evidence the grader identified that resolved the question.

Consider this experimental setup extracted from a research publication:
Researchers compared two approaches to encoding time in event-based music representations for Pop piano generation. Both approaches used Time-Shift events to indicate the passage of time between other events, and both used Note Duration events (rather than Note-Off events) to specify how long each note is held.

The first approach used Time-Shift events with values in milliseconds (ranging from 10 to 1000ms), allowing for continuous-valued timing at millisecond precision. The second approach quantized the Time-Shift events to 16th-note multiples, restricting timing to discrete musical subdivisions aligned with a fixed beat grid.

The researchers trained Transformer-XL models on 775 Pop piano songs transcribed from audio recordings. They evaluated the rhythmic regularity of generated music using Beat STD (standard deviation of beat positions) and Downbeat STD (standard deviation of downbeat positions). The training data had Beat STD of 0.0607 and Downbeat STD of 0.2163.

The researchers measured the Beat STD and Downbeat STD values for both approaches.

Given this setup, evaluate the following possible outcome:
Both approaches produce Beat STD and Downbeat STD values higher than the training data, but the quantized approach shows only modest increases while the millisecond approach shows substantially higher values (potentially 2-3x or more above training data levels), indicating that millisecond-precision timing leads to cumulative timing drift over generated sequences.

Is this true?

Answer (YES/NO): NO